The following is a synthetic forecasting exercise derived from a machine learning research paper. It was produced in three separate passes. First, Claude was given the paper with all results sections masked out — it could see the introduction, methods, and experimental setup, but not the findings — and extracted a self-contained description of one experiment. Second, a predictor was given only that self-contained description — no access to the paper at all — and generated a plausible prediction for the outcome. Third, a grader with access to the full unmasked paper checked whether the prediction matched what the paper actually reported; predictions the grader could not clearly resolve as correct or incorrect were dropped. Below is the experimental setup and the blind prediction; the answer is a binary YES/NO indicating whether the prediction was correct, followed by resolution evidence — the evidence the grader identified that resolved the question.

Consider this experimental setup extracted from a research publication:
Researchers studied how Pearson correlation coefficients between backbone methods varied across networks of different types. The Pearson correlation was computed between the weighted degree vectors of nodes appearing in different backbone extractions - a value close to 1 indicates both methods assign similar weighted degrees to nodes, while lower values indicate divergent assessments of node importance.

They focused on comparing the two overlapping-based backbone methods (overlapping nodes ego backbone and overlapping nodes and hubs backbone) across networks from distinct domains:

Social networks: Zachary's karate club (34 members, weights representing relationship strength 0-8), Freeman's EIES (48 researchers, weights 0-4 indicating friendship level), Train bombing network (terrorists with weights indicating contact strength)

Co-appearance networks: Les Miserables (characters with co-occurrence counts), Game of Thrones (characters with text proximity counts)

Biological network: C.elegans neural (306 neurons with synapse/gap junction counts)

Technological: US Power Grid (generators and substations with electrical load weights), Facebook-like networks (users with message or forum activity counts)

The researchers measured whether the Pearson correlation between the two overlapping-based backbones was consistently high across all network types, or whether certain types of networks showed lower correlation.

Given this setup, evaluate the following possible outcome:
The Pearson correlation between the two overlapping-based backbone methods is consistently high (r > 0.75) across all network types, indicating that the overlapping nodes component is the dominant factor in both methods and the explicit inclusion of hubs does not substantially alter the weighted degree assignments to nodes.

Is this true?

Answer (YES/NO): YES